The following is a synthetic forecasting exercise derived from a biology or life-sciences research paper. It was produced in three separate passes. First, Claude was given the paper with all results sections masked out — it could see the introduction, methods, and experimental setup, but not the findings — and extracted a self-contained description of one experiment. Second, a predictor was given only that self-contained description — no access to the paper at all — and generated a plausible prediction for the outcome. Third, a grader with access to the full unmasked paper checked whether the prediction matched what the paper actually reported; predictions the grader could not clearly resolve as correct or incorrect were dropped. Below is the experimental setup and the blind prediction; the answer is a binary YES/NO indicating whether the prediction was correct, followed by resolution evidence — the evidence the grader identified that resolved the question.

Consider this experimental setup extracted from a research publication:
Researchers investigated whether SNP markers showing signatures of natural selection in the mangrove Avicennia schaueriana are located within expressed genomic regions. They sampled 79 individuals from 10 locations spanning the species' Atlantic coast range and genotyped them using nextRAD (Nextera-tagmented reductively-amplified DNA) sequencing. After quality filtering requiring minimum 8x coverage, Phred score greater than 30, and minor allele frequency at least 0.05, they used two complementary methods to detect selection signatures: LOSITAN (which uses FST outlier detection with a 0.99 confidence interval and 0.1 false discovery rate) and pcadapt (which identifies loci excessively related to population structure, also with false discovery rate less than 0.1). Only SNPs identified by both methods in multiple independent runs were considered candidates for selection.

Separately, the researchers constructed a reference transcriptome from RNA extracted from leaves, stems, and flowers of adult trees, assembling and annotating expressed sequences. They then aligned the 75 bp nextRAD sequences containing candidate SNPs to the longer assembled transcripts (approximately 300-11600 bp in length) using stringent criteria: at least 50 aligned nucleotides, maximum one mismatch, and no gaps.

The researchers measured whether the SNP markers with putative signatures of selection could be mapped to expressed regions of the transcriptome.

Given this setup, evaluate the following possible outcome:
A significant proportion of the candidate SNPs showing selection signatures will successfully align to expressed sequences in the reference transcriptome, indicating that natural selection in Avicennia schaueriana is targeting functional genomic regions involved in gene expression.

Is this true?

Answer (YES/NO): NO